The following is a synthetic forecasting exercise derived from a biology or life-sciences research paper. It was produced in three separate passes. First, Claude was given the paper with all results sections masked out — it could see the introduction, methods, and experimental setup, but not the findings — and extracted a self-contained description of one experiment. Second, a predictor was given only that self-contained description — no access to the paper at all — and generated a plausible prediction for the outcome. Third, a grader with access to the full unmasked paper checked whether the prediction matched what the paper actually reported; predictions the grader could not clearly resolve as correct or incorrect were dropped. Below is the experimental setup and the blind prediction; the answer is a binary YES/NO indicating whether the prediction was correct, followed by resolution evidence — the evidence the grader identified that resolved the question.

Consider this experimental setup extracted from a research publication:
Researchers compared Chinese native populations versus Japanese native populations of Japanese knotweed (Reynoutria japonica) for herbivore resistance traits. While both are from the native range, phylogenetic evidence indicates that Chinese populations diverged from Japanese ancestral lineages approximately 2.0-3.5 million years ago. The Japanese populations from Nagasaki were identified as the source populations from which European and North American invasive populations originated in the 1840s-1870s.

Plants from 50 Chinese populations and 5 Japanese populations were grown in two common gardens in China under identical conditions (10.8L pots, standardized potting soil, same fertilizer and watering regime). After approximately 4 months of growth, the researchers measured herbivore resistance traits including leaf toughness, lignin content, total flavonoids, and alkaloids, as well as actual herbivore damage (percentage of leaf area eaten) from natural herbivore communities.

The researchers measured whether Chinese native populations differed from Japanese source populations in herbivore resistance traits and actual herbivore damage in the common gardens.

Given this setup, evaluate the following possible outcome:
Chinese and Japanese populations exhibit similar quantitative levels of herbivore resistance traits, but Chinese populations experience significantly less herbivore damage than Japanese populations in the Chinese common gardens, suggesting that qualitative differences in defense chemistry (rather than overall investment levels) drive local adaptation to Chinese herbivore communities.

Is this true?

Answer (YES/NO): NO